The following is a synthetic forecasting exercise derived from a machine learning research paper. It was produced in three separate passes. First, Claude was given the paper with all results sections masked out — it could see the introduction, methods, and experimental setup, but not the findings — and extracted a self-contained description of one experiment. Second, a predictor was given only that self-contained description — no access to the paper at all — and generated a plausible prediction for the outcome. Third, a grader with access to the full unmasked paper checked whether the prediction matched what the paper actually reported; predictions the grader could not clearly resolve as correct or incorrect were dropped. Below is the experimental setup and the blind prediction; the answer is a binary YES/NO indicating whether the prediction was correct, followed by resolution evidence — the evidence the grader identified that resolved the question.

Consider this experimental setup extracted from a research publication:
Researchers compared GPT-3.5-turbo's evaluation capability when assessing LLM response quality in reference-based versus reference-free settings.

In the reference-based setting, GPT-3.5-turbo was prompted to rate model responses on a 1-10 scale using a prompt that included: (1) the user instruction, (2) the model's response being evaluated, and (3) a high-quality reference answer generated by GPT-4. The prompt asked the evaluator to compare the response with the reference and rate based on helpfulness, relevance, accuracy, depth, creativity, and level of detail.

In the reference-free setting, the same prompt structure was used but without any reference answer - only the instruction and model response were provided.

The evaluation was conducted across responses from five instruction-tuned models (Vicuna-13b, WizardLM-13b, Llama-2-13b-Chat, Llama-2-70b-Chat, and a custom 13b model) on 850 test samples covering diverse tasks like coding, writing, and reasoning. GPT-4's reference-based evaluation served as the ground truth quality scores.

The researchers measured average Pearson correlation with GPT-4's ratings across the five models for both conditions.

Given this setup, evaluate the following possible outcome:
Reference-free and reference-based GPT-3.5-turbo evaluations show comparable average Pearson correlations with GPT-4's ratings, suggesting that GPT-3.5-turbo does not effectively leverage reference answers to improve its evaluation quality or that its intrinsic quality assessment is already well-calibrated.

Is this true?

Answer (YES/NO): NO